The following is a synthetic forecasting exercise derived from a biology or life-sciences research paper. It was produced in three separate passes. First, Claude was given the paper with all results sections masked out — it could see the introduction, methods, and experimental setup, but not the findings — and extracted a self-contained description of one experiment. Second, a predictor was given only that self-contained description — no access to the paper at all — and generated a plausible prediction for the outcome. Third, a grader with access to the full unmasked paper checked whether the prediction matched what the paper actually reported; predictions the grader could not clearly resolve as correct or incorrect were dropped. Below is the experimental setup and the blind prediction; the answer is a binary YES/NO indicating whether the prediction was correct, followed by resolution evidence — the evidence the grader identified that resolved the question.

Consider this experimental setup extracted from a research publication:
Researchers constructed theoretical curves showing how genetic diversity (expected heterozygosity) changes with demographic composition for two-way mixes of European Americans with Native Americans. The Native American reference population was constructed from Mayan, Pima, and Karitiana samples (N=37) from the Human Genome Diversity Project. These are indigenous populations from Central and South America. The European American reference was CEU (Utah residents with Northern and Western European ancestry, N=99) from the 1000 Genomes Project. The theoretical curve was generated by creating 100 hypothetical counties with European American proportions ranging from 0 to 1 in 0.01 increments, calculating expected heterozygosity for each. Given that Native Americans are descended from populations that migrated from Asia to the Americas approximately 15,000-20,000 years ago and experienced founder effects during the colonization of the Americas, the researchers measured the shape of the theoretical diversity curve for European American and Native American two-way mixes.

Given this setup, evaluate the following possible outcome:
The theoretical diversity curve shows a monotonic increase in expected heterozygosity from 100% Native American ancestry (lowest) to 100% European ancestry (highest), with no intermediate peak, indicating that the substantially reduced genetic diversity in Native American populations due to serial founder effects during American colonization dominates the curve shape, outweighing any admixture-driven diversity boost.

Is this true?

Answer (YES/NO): NO